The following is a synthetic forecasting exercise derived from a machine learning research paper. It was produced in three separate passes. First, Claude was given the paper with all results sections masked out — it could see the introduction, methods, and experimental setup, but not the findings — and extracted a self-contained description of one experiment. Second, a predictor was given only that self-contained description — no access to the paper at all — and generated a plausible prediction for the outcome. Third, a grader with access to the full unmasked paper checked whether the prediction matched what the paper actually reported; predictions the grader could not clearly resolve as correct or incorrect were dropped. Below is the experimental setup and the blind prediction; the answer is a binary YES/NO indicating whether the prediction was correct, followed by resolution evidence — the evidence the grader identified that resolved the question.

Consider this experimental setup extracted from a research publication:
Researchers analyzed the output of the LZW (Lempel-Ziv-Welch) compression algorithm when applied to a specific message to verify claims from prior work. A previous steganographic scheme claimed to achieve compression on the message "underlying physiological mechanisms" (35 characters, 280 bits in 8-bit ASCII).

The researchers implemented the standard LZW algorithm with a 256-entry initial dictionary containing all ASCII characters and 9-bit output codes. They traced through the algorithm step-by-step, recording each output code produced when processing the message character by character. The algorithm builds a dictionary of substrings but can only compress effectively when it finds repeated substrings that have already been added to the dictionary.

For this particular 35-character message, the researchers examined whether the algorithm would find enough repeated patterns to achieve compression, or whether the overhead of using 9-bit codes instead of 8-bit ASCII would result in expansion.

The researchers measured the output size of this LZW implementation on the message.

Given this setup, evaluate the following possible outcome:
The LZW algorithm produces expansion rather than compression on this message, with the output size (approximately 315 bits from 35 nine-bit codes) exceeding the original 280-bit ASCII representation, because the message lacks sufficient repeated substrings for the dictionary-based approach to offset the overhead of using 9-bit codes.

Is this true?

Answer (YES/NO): YES